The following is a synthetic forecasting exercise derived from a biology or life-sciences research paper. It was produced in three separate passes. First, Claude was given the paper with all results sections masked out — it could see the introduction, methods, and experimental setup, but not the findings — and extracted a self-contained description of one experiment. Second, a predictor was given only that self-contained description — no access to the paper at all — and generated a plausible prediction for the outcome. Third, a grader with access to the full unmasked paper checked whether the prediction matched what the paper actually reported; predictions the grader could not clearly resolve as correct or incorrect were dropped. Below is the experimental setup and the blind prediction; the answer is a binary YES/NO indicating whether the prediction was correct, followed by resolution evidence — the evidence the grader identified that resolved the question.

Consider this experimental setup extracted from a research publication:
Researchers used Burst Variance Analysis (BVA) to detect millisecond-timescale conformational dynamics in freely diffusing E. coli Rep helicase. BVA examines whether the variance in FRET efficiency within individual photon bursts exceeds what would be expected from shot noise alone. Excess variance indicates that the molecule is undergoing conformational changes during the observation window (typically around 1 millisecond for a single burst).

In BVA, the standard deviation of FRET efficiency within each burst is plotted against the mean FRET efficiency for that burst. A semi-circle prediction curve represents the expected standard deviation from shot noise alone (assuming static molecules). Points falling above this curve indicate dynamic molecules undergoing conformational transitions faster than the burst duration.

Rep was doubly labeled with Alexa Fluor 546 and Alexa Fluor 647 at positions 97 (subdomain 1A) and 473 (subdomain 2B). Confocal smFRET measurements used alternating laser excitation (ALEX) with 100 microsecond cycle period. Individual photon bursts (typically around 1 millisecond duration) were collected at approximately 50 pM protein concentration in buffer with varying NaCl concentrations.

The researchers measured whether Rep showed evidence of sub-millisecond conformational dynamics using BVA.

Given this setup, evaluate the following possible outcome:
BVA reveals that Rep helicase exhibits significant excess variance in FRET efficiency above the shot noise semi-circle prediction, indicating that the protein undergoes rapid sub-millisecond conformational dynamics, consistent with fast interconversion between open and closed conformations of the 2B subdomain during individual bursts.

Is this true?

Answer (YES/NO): YES